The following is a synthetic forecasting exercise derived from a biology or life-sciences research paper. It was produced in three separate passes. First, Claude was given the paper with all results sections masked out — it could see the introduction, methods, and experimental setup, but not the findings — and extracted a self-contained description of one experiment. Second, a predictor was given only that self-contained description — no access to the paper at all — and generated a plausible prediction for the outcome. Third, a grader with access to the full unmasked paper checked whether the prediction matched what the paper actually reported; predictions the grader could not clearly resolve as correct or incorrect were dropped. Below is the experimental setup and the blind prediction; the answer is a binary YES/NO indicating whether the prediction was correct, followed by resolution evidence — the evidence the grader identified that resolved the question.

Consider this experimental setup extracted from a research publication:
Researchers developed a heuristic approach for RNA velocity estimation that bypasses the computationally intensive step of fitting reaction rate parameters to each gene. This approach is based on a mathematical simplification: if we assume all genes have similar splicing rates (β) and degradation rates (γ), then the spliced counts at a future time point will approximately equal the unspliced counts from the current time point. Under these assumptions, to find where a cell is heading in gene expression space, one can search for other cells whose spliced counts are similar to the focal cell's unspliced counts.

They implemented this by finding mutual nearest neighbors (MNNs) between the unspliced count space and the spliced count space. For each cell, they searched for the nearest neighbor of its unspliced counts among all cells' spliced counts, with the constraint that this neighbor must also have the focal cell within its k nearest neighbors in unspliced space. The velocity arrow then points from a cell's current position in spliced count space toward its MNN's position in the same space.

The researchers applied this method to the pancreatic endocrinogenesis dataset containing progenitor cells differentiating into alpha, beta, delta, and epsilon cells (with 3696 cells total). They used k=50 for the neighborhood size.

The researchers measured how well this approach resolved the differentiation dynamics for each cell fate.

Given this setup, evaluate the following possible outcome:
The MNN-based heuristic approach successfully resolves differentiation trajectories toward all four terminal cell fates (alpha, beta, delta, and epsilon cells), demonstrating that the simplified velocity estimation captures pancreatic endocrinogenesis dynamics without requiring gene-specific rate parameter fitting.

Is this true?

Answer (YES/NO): NO